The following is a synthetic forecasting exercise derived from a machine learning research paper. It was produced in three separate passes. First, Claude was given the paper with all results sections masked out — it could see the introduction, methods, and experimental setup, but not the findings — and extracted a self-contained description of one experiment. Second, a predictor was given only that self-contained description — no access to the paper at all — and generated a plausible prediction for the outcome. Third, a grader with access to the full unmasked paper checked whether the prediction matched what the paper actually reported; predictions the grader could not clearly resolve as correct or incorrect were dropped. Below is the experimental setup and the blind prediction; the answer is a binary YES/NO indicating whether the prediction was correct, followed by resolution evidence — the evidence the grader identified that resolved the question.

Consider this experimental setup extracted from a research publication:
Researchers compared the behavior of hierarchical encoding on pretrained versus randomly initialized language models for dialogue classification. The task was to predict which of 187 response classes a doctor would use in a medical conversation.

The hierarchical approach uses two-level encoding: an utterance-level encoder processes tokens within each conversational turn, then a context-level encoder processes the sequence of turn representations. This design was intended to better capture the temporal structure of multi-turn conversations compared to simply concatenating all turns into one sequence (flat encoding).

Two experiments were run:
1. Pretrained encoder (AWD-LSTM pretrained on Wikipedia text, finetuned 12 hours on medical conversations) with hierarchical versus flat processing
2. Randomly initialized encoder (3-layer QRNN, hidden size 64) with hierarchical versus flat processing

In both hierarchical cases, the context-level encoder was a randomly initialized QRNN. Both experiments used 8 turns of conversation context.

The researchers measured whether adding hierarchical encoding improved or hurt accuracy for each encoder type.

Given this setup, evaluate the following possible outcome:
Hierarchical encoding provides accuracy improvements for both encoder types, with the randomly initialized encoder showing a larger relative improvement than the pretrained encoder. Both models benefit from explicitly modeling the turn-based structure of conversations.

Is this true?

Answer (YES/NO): NO